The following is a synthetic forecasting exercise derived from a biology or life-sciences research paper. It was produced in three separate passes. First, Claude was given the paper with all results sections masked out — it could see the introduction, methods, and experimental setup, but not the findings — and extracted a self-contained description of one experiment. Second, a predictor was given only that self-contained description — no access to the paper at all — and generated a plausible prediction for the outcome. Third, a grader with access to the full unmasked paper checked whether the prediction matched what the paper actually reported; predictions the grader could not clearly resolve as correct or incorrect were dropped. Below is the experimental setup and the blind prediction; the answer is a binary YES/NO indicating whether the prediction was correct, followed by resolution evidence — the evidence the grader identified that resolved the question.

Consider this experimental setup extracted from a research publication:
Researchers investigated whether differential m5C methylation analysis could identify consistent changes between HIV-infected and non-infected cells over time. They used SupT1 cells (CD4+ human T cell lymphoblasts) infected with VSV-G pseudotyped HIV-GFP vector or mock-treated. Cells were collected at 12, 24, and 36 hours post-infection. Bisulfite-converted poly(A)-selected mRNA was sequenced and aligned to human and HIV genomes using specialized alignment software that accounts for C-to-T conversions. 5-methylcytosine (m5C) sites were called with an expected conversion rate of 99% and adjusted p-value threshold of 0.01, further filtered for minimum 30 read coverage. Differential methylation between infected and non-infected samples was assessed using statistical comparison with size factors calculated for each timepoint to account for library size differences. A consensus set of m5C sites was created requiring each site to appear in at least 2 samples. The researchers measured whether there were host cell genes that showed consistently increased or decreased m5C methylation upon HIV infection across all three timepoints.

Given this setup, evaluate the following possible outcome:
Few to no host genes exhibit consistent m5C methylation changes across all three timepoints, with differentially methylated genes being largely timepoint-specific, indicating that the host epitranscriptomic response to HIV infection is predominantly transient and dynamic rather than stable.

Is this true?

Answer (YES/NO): NO